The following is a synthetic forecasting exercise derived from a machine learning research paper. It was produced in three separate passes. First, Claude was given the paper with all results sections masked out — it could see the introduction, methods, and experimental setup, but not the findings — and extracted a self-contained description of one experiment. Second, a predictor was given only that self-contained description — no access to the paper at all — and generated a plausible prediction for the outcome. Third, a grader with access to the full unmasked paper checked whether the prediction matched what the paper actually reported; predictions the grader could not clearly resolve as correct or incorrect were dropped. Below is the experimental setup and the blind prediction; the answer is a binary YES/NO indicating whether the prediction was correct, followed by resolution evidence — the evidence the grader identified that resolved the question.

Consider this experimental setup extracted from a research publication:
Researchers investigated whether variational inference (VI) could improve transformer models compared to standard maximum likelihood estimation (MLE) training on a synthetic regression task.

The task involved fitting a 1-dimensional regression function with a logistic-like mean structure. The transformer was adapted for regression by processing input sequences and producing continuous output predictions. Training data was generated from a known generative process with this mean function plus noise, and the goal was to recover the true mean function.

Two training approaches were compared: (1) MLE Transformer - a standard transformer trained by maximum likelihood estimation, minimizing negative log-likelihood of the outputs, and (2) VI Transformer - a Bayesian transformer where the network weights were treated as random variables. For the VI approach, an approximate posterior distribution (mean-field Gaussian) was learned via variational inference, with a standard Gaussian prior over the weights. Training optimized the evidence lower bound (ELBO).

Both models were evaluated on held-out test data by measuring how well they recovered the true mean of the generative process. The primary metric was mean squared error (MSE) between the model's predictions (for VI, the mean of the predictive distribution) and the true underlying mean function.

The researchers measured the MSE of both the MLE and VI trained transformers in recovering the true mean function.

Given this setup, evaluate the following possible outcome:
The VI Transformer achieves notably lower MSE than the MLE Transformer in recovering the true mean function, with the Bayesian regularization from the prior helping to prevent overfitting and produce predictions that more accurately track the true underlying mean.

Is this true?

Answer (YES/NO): NO